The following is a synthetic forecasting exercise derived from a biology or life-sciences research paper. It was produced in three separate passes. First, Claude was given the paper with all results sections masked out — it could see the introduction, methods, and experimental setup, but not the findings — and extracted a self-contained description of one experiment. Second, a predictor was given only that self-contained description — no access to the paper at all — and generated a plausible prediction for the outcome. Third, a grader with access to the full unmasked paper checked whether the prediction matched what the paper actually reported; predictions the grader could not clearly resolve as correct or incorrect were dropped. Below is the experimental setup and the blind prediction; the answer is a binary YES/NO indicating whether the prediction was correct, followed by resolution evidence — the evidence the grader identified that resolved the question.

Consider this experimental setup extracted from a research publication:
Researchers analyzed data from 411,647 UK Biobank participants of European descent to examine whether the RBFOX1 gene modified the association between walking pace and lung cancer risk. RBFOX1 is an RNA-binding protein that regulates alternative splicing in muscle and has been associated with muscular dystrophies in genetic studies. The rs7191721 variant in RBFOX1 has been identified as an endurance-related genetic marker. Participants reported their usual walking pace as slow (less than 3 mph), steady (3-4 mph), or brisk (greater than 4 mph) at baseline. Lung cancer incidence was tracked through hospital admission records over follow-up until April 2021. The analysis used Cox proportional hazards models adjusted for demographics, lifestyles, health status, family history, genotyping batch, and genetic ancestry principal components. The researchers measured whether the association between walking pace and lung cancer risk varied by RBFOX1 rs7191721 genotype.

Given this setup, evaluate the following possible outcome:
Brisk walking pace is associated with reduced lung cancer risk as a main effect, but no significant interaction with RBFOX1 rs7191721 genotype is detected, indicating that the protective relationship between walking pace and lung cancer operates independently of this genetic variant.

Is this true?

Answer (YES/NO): NO